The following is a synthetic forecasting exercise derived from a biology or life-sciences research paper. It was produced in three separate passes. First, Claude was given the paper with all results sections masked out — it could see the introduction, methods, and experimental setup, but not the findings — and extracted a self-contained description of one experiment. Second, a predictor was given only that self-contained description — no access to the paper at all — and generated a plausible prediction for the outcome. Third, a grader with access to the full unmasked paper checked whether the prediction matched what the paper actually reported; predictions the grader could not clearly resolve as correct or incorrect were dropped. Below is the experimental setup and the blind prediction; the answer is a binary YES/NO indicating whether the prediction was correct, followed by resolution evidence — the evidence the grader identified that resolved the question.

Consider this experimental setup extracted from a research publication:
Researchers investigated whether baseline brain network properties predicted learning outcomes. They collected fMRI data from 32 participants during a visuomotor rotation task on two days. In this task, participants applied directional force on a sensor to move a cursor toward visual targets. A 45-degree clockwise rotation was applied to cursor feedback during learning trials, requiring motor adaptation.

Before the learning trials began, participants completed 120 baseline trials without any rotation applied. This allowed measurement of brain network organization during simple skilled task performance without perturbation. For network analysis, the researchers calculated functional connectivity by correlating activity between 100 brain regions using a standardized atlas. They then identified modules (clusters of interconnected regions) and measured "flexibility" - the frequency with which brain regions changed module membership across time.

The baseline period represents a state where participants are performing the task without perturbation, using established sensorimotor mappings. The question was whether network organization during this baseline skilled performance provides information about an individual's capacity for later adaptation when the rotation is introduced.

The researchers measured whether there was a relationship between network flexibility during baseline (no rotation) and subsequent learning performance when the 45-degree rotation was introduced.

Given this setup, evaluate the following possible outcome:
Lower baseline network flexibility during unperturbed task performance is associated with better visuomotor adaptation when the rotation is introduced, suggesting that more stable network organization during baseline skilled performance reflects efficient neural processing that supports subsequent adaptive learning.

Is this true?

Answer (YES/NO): NO